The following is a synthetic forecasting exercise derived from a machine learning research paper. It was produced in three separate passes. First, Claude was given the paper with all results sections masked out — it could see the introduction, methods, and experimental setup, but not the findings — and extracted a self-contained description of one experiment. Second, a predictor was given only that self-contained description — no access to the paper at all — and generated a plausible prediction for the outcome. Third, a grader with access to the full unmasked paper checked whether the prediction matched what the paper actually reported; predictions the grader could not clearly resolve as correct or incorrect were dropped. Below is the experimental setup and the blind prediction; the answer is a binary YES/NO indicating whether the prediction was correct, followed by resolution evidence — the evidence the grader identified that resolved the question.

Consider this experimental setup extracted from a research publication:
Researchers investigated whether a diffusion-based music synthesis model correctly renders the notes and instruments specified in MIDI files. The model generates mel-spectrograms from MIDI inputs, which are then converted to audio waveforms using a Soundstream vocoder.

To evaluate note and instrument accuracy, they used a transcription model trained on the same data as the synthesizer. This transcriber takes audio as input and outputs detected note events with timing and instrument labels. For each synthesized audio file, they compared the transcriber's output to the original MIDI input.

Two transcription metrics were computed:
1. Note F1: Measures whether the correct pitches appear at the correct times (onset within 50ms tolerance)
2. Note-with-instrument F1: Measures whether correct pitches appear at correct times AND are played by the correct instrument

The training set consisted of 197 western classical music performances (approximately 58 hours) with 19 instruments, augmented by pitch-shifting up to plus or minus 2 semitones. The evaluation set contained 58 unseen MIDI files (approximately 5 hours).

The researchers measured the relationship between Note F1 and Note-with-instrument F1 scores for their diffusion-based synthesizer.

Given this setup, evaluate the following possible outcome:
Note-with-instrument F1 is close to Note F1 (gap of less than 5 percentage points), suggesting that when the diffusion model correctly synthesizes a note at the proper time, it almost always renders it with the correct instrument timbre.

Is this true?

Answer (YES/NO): NO